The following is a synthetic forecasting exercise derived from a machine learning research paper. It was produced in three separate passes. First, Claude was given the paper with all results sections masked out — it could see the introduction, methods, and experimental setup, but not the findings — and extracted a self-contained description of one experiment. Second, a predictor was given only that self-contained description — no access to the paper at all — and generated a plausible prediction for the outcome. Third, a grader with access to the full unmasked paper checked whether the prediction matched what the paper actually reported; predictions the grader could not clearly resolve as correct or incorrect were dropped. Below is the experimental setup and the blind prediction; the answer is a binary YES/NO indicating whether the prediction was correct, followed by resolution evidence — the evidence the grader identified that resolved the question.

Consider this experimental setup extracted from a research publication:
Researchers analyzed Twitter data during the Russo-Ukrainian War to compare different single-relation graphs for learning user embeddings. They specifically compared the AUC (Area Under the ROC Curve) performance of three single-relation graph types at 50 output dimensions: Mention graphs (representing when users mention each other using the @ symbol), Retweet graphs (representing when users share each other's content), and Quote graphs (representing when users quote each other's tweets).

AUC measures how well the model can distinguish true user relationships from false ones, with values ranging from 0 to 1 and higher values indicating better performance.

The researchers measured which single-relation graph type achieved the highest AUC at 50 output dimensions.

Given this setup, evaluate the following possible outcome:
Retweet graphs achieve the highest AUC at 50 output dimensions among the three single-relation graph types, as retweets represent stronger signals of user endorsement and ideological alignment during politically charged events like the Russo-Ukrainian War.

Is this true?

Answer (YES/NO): NO